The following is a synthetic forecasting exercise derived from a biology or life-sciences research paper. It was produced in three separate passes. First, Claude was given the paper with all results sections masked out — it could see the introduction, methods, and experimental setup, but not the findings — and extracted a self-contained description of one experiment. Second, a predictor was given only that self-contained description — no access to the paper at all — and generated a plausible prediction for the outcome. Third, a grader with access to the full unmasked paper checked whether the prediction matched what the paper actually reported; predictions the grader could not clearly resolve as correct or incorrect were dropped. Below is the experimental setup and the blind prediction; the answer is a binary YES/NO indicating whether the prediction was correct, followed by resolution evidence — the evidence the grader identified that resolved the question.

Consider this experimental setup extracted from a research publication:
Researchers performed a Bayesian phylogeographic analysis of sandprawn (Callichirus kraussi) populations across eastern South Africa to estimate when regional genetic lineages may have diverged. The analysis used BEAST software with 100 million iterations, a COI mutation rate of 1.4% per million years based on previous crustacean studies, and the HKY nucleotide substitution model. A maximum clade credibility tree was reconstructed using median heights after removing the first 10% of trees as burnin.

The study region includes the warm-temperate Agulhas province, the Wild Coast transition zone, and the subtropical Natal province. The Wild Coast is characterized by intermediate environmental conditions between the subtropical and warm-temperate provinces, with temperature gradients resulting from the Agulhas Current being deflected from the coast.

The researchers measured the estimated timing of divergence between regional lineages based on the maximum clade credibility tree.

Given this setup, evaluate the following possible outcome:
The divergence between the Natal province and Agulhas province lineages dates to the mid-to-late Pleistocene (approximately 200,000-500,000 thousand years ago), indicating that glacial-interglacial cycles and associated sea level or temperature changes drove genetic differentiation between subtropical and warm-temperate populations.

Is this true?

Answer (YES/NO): NO